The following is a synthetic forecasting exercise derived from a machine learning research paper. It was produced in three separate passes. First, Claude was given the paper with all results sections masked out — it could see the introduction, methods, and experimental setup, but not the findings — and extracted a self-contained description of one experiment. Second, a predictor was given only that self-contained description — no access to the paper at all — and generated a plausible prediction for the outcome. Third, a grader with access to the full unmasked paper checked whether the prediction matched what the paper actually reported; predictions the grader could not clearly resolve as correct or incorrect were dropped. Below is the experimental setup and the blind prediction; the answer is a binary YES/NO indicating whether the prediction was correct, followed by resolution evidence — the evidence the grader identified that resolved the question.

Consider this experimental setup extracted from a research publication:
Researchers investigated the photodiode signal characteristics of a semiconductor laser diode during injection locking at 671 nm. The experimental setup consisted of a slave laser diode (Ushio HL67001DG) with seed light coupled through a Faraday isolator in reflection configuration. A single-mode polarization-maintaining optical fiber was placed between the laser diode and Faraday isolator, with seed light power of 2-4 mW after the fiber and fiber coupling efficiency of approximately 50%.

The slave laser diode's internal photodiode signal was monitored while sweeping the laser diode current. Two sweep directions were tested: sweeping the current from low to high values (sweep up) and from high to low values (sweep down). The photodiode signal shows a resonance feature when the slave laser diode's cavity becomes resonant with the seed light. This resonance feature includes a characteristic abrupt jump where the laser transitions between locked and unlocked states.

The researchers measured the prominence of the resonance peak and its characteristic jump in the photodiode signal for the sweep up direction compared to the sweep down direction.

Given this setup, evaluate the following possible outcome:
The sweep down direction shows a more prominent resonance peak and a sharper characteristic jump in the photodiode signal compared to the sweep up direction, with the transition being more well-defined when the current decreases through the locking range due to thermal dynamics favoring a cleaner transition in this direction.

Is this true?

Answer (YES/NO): YES